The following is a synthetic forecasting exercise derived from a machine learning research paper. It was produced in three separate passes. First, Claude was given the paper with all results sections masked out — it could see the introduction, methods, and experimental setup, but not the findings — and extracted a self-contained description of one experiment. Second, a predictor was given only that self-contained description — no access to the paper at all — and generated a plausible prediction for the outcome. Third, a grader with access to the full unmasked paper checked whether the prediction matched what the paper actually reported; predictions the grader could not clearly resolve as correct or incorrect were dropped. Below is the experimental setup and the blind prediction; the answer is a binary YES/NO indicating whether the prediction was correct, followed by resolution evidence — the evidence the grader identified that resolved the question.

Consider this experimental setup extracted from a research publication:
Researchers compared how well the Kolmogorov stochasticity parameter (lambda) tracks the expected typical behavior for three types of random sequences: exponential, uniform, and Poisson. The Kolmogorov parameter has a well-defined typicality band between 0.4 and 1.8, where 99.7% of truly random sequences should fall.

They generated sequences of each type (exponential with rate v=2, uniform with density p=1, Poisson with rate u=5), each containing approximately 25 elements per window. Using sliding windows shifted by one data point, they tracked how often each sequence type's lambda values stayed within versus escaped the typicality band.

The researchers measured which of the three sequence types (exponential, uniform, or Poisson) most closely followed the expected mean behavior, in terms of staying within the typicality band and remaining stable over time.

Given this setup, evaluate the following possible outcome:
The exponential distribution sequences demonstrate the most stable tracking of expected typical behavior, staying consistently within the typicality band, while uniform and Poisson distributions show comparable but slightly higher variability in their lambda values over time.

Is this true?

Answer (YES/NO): NO